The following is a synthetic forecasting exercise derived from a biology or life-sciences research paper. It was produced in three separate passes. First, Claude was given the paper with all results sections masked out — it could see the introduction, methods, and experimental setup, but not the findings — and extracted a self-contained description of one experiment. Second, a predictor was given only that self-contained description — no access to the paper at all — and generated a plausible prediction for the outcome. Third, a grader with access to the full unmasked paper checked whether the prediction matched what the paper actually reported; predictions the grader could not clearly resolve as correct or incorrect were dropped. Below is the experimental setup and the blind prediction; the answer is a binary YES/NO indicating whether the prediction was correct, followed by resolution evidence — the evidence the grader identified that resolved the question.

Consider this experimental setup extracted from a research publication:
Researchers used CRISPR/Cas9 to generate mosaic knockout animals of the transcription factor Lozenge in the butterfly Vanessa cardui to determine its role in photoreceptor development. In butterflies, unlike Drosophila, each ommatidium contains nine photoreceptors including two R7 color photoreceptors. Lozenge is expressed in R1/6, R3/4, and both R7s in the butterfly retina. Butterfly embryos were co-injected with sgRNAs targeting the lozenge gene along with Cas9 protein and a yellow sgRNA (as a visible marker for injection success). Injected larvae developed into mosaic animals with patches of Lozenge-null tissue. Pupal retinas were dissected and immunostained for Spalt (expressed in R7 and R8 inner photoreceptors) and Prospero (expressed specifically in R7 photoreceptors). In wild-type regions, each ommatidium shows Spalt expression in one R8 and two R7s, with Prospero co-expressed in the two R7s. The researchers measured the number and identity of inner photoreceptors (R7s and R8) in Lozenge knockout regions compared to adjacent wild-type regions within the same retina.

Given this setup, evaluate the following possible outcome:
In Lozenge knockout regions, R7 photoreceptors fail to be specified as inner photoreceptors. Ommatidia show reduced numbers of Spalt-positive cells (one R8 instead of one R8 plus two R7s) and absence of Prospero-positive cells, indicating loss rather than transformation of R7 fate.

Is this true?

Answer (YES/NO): NO